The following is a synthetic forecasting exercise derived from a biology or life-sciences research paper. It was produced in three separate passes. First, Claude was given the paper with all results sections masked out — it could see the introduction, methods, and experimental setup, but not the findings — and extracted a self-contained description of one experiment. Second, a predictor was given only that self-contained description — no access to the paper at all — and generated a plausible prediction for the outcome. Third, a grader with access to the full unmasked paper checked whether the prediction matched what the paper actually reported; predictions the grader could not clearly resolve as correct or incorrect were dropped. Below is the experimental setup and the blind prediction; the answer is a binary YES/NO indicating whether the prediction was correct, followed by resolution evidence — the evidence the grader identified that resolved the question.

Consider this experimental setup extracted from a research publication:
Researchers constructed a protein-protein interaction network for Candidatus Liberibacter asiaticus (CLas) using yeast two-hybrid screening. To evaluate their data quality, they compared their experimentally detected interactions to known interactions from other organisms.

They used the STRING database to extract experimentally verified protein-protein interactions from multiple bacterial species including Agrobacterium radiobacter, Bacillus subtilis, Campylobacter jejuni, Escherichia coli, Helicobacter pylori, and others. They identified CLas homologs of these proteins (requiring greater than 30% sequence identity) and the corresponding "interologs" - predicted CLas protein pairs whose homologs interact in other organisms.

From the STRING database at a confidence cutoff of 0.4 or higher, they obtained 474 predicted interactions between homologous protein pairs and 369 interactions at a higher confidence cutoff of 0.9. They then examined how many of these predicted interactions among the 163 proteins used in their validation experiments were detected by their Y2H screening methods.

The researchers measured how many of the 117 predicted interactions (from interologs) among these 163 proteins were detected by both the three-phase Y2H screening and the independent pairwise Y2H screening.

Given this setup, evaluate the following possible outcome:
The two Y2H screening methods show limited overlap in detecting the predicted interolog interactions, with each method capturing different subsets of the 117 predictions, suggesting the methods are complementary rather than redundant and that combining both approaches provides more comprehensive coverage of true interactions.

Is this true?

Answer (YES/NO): NO